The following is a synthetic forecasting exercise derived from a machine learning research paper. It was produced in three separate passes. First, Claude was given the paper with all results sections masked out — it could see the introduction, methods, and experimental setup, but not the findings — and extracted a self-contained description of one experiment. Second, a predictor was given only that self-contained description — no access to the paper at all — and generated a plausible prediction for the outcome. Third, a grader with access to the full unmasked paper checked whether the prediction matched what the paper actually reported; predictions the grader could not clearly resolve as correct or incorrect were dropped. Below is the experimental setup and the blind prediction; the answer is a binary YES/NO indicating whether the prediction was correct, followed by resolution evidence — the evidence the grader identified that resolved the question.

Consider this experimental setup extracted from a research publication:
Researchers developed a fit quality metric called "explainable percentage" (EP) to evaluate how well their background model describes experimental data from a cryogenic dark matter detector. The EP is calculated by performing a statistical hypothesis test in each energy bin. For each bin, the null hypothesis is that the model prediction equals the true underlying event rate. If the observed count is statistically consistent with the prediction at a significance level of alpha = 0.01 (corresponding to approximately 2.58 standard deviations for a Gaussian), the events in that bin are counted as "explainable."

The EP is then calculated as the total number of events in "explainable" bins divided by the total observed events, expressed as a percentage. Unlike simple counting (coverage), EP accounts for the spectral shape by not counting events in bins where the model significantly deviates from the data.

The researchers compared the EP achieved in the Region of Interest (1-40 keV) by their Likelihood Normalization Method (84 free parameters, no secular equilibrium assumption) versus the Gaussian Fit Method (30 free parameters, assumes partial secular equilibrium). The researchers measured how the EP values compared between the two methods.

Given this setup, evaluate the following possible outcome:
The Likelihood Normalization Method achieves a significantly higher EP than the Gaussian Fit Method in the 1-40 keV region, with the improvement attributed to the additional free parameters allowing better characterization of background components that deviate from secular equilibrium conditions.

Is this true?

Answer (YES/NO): YES